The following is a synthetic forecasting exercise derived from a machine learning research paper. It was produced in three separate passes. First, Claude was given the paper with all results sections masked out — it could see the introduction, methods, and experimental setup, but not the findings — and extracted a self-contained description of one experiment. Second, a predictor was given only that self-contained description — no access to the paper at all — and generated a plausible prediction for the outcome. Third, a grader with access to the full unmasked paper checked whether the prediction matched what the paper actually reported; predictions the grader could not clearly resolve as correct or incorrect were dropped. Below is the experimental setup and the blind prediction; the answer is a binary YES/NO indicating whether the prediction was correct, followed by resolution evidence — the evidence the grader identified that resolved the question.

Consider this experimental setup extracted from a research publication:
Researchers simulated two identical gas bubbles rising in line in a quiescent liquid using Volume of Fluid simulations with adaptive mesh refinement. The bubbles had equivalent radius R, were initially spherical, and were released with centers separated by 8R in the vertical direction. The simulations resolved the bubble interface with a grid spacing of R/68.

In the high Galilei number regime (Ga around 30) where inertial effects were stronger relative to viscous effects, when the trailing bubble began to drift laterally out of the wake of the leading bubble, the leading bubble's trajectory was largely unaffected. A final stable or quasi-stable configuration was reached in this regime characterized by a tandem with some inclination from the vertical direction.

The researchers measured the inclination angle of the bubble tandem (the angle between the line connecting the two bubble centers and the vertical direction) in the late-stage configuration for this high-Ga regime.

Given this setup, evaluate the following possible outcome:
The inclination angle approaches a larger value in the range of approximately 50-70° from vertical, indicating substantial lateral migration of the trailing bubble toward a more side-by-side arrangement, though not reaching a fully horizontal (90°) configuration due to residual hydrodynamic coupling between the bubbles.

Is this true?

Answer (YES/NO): NO